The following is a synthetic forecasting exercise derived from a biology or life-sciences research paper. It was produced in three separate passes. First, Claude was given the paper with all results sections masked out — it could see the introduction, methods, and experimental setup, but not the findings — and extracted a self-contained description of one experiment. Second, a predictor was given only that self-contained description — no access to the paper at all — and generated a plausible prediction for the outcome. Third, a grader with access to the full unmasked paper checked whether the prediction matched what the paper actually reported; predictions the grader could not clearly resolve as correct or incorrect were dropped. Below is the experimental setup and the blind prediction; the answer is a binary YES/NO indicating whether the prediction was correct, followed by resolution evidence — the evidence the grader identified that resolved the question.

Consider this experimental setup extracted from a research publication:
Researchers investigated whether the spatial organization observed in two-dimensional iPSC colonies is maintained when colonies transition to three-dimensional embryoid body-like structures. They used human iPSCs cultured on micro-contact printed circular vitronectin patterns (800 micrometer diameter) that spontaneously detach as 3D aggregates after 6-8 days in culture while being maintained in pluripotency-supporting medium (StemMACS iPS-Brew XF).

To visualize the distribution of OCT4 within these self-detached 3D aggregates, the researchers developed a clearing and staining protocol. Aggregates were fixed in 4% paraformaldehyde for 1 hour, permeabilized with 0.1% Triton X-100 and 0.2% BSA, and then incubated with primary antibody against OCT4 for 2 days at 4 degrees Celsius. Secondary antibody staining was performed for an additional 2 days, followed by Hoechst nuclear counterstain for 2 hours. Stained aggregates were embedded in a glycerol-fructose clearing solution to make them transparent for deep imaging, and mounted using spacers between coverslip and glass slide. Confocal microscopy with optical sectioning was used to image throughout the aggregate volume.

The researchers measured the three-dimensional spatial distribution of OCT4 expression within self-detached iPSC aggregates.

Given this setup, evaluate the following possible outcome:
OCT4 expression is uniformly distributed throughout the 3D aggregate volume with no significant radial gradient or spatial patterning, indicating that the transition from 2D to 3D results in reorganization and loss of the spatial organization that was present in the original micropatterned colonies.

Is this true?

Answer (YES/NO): NO